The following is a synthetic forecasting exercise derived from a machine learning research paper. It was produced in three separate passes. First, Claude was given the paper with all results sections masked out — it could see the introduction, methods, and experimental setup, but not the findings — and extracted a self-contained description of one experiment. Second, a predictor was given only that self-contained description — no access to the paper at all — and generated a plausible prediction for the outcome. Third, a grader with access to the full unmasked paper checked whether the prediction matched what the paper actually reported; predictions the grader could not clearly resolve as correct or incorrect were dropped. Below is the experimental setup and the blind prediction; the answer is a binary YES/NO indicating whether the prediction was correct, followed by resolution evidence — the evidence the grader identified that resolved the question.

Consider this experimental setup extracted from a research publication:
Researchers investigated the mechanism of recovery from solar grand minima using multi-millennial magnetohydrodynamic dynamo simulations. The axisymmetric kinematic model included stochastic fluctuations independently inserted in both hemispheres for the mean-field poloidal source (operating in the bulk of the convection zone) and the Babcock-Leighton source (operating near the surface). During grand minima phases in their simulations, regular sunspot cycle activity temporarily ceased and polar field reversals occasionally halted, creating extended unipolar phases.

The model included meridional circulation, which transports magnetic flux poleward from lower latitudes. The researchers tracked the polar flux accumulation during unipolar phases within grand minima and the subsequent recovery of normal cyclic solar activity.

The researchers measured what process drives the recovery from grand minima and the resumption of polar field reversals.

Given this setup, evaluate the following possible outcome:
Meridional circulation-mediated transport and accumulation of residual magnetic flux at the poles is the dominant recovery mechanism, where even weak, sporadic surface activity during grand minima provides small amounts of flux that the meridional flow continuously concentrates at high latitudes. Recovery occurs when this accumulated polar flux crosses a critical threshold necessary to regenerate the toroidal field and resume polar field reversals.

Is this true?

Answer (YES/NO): NO